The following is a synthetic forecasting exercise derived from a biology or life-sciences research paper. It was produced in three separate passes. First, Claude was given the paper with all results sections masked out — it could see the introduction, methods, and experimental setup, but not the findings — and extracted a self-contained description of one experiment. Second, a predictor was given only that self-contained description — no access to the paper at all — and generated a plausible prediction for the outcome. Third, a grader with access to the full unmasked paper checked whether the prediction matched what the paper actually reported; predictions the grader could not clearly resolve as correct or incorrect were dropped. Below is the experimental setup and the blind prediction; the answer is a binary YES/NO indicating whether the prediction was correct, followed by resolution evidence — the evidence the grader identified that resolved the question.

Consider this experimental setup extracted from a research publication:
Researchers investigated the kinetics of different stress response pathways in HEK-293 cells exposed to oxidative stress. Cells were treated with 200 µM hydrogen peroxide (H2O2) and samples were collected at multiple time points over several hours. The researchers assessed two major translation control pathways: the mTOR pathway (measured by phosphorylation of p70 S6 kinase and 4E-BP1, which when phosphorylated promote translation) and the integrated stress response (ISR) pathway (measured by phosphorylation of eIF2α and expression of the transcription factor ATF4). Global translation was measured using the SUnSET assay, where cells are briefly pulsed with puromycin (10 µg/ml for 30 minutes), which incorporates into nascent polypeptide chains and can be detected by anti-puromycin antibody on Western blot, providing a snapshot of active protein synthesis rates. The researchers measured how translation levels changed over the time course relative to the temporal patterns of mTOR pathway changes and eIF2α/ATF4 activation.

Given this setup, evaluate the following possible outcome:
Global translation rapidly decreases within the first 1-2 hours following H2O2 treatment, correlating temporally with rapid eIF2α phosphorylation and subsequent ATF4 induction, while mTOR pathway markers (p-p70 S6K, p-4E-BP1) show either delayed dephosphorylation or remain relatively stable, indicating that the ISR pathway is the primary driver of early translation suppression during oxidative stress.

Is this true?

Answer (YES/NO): NO